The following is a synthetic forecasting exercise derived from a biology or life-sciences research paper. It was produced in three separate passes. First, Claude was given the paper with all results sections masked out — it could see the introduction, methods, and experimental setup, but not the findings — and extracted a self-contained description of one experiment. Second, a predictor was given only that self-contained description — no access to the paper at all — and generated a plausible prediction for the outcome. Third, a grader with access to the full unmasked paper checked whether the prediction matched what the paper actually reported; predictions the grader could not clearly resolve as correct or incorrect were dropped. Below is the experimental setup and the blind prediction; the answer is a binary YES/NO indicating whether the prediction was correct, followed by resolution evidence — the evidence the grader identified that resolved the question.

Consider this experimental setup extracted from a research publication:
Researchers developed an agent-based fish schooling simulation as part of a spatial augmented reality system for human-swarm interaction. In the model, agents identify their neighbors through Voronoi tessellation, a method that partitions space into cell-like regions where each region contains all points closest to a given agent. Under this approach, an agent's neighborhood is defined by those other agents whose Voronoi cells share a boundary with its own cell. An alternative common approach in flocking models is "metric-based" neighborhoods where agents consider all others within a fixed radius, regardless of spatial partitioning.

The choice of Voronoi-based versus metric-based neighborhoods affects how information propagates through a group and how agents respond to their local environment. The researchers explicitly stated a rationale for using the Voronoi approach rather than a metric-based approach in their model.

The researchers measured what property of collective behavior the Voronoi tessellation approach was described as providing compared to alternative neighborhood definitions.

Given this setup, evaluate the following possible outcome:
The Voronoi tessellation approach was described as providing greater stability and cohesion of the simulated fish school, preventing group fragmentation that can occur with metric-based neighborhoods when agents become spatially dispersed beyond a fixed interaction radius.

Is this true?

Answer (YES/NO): NO